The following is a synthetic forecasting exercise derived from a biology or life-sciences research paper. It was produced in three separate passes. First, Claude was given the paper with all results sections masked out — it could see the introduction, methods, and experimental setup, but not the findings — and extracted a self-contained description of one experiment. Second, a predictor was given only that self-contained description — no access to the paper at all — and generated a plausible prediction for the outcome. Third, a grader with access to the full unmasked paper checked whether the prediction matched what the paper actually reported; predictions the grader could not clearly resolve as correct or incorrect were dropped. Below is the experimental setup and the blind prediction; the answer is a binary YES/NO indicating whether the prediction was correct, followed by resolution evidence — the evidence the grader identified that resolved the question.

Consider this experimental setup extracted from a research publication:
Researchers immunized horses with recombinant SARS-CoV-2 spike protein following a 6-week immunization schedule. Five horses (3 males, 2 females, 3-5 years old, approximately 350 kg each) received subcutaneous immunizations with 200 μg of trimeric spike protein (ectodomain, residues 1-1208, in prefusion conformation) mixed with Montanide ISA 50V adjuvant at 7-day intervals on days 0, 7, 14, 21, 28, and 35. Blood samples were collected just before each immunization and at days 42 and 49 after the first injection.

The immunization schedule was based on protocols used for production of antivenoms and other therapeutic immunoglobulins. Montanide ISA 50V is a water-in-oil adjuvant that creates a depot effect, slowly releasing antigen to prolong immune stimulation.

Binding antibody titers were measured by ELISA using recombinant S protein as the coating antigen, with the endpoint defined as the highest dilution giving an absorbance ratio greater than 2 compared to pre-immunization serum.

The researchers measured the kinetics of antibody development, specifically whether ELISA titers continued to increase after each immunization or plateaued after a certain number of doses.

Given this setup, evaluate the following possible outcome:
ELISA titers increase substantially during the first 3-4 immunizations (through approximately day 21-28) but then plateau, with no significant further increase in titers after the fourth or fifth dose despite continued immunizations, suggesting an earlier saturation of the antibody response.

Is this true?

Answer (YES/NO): NO